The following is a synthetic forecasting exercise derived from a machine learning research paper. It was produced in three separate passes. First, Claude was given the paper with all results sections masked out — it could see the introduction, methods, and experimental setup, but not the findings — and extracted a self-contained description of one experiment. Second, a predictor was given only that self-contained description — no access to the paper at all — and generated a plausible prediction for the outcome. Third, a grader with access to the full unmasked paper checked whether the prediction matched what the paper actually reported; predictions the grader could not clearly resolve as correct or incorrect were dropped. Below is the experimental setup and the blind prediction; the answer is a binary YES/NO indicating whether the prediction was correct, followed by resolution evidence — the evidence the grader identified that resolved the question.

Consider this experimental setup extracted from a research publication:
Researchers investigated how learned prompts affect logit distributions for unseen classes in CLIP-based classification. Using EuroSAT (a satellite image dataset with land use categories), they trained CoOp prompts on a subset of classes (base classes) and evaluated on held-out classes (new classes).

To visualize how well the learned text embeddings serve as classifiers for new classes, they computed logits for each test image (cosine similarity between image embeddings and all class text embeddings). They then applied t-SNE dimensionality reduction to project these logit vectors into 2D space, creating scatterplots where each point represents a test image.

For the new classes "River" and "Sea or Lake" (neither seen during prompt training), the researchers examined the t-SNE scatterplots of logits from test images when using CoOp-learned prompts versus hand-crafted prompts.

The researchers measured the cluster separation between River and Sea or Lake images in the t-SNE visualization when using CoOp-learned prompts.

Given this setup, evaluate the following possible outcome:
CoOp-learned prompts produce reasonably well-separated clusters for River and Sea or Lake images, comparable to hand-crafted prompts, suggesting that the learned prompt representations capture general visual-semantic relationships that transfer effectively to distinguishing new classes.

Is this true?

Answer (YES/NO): NO